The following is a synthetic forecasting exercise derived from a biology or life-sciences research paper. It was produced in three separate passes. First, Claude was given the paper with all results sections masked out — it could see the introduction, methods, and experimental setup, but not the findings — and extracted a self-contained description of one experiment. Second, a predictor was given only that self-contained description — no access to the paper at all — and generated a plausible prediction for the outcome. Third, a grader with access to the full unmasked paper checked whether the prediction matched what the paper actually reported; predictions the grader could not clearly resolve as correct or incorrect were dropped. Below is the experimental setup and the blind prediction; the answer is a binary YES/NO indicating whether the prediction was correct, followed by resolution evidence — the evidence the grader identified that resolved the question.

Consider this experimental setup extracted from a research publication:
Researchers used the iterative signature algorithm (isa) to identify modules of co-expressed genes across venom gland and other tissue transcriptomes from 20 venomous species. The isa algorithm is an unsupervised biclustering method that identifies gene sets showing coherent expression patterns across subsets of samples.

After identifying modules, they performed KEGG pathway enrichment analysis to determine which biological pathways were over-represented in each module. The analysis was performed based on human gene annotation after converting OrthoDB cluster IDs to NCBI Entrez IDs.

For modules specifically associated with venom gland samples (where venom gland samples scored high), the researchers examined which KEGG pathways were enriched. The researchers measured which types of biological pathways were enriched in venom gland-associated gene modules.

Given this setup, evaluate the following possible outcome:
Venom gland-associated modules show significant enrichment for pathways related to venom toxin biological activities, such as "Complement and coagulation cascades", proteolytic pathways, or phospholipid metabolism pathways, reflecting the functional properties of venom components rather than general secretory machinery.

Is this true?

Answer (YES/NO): NO